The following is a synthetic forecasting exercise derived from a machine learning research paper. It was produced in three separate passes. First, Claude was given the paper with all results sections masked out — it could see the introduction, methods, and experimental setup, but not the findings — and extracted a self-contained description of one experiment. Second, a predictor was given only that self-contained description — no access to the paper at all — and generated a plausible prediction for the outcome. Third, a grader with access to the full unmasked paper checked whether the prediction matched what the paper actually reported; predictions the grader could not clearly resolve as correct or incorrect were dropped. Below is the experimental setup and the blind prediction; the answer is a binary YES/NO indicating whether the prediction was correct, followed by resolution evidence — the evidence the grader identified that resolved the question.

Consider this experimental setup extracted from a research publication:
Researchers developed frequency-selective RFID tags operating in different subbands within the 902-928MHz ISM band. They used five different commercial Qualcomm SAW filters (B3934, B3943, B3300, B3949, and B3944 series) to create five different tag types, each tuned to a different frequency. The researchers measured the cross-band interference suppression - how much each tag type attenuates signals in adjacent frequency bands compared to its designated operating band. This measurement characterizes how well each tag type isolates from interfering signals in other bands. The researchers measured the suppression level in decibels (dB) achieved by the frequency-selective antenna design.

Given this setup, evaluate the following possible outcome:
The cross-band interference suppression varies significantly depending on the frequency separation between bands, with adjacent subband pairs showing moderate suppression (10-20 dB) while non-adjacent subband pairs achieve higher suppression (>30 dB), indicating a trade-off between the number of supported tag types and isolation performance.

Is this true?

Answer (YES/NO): NO